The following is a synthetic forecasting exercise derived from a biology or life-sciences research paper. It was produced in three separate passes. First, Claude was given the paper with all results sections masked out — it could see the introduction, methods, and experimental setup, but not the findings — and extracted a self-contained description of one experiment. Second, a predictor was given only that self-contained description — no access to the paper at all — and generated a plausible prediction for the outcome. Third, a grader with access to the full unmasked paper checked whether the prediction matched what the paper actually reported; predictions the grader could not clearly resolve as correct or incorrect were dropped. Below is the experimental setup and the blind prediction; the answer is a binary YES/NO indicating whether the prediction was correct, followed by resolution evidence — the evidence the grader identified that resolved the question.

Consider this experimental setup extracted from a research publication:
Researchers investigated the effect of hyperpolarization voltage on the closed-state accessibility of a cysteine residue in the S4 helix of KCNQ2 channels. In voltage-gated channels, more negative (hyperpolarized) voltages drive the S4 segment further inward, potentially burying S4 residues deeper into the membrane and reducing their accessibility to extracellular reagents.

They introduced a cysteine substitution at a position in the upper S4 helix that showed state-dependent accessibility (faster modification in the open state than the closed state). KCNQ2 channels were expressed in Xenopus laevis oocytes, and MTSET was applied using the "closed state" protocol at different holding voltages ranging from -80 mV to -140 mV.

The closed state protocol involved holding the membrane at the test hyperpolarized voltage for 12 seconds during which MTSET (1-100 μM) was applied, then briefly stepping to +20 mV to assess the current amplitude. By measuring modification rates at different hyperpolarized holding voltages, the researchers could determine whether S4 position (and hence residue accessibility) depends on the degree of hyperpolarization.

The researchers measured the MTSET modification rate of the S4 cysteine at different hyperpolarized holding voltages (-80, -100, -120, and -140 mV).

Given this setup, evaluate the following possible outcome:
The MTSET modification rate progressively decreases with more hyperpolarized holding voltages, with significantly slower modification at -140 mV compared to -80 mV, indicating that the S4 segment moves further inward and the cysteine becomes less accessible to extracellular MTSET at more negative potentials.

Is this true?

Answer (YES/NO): YES